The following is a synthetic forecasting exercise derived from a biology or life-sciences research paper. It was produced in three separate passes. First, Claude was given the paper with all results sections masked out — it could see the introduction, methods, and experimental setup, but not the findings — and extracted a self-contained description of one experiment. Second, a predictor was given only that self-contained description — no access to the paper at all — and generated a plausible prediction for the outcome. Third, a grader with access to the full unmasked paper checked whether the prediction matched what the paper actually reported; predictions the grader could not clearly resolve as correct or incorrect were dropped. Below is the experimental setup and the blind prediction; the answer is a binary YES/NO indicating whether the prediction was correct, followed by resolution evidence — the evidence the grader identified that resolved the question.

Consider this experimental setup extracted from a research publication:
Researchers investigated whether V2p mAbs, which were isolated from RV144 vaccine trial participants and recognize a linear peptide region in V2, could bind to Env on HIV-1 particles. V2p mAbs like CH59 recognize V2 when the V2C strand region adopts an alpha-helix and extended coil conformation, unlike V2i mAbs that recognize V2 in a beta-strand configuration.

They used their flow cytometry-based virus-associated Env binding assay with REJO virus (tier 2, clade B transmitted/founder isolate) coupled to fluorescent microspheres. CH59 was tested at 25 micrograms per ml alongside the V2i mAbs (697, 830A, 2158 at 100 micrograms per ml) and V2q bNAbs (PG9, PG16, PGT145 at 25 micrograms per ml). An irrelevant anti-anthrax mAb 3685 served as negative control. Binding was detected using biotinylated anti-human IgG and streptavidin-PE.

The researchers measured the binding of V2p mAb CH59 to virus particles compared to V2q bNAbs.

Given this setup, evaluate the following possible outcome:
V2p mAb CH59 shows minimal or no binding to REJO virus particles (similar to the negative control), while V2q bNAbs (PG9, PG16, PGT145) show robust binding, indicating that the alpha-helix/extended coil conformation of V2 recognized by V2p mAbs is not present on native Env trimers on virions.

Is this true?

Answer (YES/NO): NO